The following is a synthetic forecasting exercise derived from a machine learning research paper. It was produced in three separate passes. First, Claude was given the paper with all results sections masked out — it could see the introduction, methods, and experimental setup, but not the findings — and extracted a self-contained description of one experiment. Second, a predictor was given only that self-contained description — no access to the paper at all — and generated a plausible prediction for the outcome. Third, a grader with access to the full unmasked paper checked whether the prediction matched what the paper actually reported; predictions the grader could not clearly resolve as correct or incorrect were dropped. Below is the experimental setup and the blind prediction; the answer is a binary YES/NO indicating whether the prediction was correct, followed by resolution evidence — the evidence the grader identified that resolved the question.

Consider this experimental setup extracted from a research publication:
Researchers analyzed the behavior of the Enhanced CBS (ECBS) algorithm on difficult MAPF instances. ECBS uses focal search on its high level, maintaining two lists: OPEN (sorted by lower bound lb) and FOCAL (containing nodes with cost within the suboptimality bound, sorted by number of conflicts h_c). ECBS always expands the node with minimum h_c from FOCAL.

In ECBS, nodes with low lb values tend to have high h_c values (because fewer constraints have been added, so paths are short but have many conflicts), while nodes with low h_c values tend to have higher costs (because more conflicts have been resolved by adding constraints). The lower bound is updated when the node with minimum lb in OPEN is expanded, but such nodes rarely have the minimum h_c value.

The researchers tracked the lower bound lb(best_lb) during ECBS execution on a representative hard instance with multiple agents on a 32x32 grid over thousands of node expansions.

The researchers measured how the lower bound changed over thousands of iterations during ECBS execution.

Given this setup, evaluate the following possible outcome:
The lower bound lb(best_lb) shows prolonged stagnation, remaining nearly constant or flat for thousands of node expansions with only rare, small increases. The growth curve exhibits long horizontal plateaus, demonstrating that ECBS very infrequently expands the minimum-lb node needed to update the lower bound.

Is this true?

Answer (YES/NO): YES